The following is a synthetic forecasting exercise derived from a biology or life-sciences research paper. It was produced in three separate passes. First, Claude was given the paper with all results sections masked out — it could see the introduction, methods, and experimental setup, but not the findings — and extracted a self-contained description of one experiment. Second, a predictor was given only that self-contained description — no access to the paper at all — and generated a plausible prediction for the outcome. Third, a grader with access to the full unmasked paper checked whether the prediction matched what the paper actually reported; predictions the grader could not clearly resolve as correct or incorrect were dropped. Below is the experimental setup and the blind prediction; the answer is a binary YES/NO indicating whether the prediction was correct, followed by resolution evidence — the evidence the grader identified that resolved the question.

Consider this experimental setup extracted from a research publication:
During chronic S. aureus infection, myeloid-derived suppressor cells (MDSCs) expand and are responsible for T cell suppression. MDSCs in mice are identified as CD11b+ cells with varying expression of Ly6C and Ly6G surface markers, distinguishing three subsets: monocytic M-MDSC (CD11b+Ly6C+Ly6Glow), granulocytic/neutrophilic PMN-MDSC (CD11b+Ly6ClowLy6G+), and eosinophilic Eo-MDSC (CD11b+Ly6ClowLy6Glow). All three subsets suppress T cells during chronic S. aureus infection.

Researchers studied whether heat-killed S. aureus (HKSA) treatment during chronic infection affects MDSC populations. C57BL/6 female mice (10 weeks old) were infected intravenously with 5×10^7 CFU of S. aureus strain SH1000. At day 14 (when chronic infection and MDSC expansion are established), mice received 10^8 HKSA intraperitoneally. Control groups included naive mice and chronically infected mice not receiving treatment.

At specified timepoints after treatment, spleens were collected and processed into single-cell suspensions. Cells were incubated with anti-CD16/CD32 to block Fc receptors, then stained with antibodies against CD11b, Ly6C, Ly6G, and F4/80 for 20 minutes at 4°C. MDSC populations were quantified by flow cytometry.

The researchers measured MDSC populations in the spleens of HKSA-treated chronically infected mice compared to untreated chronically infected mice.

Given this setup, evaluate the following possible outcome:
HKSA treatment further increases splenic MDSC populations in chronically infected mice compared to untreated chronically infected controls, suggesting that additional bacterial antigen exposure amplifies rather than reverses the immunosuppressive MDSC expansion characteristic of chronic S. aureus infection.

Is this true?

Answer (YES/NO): NO